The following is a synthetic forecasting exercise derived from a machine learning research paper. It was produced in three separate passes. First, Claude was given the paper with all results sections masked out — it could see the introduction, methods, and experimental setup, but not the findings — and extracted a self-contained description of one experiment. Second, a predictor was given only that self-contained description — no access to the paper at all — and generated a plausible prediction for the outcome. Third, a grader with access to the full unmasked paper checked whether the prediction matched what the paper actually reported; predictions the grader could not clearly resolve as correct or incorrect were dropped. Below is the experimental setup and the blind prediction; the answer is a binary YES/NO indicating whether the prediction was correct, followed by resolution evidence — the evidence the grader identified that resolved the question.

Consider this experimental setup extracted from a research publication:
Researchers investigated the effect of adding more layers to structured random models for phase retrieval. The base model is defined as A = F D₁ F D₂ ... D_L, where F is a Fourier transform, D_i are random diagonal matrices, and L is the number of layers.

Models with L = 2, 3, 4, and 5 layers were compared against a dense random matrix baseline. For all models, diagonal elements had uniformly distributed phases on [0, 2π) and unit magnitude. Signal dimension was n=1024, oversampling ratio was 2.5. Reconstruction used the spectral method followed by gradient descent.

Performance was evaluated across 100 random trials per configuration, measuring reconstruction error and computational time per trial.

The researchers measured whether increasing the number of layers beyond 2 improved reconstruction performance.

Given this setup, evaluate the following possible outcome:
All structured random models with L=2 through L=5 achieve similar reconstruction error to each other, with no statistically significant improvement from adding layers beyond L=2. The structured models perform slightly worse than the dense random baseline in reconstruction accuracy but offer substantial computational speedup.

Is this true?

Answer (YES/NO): NO